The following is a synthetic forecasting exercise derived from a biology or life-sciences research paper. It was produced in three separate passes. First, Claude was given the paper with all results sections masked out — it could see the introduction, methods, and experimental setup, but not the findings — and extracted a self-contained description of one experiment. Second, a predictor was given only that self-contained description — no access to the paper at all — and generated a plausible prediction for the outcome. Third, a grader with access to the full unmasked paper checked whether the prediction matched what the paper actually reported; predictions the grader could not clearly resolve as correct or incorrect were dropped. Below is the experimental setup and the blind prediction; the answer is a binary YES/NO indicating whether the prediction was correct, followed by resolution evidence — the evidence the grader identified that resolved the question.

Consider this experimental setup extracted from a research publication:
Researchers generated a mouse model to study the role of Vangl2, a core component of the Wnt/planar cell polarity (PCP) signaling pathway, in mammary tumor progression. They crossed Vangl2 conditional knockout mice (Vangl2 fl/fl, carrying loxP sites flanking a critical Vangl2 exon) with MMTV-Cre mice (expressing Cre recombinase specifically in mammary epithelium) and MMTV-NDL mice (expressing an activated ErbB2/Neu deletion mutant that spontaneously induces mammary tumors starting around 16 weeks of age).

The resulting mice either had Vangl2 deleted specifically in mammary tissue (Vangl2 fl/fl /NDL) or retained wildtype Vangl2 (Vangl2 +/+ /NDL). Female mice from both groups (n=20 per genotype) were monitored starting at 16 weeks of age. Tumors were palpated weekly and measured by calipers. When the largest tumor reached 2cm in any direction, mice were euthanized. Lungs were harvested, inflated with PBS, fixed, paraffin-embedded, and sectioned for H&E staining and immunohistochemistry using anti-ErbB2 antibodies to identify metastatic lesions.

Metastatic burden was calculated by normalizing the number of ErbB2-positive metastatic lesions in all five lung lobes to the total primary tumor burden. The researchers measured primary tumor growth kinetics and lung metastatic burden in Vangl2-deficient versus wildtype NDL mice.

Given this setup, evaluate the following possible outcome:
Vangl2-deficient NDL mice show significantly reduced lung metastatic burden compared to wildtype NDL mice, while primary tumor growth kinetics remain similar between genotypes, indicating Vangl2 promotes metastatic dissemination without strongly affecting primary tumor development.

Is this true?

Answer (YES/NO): YES